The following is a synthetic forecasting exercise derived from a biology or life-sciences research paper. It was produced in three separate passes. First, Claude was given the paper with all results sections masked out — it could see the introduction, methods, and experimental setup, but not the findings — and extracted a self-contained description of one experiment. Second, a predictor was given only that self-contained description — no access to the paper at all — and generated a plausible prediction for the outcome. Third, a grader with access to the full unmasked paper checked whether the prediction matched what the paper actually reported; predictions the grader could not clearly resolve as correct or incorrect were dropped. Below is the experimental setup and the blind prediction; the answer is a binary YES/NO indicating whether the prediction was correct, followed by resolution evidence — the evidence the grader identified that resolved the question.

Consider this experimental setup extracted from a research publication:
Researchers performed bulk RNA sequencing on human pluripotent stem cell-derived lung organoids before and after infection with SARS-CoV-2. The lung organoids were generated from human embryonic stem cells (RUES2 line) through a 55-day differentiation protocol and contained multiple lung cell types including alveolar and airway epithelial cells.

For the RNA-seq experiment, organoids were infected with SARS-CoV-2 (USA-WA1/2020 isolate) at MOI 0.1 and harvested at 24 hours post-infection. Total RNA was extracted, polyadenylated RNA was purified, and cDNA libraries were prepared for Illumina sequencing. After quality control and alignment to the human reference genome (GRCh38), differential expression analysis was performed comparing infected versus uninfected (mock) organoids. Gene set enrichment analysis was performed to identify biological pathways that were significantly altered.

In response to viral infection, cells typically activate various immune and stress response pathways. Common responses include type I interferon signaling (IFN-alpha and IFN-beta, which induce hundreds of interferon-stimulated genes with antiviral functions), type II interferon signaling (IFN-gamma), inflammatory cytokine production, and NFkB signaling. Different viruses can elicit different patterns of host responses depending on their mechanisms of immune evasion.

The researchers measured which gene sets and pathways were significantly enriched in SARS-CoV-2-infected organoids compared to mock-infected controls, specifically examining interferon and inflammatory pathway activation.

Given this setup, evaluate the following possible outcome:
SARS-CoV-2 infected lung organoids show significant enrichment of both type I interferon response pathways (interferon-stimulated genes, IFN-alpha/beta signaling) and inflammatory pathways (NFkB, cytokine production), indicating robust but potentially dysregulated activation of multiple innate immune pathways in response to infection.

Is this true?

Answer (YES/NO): NO